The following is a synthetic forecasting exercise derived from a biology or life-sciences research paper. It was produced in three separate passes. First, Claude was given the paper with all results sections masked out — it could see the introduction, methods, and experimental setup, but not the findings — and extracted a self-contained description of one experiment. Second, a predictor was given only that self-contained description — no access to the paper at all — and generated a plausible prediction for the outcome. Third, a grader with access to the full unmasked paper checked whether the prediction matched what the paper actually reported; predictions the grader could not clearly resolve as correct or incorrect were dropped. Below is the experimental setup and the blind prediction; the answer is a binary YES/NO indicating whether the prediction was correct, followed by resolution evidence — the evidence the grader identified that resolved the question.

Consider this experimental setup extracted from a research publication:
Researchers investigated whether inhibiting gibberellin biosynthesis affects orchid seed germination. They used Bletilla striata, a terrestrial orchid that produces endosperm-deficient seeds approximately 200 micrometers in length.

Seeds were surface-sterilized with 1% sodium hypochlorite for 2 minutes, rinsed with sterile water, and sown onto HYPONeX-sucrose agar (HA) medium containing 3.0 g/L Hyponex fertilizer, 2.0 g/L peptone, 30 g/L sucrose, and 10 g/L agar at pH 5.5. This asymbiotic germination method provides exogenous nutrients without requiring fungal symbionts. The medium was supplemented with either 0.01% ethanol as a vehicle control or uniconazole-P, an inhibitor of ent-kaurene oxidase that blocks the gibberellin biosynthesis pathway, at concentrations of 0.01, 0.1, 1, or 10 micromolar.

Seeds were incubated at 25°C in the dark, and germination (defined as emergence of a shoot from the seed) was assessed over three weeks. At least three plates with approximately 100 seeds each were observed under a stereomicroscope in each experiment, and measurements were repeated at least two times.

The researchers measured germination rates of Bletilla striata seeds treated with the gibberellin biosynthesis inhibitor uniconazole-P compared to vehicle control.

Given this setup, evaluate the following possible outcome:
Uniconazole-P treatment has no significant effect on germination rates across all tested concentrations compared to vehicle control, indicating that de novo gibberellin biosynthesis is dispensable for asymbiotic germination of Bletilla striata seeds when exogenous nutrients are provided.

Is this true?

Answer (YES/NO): NO